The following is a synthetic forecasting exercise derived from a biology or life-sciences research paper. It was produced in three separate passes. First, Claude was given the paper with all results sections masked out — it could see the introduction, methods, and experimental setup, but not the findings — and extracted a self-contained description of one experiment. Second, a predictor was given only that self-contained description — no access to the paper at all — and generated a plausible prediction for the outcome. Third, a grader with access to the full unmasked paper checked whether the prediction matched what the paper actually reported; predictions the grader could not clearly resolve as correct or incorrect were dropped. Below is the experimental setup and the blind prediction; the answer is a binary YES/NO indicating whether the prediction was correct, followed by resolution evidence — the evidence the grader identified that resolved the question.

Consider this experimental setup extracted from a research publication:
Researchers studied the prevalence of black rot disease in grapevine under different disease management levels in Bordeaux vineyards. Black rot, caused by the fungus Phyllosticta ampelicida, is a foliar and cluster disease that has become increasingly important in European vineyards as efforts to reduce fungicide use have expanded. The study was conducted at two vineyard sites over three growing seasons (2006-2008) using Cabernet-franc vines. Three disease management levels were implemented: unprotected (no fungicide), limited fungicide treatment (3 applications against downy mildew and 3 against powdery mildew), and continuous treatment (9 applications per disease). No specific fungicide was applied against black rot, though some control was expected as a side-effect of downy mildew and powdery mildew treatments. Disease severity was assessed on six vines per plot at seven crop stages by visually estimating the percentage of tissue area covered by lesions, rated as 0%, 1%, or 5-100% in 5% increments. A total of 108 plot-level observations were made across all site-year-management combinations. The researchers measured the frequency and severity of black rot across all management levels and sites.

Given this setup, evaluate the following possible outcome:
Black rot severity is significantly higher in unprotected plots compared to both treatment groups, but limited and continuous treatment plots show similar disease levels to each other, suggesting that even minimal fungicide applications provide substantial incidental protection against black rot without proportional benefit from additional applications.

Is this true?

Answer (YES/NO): NO